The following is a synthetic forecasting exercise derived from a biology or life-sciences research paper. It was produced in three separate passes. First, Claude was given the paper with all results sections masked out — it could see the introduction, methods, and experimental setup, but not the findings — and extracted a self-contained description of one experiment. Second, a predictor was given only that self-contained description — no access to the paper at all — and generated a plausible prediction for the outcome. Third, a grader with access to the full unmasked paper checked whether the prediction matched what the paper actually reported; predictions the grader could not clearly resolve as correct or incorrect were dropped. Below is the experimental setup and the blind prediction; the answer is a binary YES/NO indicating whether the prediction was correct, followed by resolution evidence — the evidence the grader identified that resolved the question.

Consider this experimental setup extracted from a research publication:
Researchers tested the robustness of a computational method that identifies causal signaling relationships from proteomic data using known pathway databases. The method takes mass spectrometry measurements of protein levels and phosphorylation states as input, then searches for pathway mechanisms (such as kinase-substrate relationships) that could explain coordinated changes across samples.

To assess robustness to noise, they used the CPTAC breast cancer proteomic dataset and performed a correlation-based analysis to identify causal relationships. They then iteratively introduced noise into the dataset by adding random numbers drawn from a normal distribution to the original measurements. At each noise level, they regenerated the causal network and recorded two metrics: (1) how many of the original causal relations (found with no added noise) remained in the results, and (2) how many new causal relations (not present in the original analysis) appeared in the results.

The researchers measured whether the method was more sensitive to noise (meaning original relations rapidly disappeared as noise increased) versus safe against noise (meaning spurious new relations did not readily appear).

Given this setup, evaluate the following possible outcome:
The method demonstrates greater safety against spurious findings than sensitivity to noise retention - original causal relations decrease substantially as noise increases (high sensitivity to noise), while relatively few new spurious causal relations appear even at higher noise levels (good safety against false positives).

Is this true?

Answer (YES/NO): YES